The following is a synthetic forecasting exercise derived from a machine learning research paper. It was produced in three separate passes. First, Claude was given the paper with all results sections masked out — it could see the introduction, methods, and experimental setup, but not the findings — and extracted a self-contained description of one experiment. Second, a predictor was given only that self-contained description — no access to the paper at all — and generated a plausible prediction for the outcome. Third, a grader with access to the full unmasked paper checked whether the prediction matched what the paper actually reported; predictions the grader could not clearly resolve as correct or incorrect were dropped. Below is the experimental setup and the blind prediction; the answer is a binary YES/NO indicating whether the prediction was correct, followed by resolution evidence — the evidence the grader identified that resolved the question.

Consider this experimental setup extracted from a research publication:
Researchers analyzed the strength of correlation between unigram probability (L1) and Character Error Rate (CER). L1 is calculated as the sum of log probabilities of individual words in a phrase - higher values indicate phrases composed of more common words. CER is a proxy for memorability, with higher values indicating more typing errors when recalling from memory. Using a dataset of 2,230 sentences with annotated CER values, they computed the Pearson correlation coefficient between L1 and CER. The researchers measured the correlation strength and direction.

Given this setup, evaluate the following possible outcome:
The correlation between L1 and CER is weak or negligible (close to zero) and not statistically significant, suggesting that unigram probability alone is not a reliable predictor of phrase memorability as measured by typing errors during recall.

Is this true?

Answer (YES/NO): NO